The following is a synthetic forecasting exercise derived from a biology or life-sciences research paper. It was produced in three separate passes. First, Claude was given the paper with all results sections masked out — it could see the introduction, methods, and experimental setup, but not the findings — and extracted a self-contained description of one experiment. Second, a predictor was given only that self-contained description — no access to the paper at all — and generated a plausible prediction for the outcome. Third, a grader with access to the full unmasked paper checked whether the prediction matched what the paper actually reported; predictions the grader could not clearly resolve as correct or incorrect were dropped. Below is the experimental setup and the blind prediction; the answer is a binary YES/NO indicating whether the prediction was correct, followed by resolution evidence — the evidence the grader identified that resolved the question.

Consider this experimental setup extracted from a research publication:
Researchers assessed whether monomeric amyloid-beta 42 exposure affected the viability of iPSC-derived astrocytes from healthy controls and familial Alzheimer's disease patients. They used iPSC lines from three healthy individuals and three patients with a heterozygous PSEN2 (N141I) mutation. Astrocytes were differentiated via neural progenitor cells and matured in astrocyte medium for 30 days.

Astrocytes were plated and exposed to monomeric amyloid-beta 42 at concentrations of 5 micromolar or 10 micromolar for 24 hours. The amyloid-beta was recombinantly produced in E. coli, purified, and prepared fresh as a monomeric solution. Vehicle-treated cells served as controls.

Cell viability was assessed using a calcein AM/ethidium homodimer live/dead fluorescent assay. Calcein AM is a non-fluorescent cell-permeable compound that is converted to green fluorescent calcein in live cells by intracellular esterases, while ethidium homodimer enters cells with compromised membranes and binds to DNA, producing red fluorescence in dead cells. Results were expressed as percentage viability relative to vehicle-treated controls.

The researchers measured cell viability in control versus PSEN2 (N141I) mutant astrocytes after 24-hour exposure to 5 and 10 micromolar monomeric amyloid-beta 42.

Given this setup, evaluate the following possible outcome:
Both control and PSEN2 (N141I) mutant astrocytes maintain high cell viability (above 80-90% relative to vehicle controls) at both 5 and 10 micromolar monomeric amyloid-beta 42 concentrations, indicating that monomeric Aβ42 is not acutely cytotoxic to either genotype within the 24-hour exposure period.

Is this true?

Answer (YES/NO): YES